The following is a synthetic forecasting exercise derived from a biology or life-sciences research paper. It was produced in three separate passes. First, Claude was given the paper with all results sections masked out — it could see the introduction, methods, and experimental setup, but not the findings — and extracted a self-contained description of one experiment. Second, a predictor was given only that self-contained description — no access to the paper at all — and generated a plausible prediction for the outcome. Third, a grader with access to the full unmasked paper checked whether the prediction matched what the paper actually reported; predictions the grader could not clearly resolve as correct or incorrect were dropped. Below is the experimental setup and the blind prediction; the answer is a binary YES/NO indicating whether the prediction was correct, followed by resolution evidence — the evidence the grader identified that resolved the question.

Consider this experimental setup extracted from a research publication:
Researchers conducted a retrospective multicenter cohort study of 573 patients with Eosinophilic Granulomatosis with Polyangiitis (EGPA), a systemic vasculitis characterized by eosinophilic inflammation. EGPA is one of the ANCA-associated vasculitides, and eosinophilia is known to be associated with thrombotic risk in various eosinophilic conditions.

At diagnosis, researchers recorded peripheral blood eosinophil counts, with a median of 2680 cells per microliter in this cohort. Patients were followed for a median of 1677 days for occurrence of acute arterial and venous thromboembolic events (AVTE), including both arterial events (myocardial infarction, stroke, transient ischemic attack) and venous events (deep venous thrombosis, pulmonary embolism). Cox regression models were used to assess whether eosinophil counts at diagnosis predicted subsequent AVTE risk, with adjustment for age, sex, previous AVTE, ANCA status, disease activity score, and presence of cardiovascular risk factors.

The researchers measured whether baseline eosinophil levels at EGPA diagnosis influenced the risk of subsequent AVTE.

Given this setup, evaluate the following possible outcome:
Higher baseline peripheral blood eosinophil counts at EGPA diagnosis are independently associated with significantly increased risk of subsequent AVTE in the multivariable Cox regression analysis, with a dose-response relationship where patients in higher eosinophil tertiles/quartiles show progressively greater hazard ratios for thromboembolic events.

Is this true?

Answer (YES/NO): NO